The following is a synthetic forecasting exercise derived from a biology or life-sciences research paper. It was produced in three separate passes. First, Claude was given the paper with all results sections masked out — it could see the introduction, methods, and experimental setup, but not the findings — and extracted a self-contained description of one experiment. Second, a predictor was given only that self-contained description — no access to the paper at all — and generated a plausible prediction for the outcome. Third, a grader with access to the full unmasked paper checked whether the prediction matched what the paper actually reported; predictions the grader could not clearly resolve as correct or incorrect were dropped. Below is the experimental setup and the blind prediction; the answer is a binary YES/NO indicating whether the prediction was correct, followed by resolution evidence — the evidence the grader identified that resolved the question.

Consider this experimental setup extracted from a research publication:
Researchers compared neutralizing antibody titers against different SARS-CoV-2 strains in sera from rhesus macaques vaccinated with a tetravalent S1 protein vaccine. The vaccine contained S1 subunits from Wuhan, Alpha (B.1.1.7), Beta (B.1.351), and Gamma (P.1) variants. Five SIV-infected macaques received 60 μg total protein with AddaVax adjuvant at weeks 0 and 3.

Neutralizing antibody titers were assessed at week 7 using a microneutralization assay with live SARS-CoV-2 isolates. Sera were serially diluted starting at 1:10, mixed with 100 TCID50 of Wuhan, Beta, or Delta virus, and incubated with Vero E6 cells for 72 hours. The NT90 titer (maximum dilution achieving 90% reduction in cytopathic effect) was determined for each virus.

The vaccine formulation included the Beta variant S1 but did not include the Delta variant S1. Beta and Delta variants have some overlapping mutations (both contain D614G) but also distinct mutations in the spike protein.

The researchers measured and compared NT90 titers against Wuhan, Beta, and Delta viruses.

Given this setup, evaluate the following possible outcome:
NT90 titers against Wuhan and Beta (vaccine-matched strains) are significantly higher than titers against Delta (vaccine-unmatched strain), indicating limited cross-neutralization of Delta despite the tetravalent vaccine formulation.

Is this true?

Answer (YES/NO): NO